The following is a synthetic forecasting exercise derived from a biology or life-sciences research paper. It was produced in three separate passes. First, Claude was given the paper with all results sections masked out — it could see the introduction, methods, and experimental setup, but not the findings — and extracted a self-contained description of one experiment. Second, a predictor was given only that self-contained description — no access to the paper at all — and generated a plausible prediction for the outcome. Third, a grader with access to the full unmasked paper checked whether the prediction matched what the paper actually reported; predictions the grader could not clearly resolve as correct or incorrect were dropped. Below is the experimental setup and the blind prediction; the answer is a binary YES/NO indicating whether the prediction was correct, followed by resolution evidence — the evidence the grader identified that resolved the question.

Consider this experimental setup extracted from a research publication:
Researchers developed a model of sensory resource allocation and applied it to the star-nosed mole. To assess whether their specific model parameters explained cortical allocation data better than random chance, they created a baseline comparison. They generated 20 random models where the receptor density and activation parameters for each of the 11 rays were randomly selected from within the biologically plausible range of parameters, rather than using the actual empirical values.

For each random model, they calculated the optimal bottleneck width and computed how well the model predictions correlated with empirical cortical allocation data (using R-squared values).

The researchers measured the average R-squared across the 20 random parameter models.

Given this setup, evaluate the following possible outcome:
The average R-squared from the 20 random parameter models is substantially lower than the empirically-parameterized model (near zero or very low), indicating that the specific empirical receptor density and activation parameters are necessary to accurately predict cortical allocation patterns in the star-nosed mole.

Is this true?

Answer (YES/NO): YES